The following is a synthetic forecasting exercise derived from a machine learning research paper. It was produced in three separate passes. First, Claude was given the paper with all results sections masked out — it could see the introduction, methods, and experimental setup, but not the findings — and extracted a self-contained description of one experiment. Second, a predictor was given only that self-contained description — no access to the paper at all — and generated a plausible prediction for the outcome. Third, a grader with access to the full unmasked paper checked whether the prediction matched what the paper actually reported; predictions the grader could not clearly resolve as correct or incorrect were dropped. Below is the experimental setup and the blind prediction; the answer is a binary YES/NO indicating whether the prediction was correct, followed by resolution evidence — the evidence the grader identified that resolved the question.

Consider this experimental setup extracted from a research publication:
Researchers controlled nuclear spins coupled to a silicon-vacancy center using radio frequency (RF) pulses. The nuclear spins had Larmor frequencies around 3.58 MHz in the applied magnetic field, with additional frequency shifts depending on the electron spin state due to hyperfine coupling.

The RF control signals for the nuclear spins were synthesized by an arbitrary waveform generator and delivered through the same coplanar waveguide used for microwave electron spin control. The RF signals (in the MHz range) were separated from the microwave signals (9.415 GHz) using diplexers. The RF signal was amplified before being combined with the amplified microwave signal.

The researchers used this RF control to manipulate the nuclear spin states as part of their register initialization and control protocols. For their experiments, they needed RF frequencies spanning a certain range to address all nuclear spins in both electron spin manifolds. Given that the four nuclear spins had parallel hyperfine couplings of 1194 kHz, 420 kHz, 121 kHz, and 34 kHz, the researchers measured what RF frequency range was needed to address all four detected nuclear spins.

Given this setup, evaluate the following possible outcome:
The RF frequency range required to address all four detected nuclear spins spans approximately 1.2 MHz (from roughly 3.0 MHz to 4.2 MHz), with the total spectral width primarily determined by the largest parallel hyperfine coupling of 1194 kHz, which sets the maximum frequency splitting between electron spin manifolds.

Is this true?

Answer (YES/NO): YES